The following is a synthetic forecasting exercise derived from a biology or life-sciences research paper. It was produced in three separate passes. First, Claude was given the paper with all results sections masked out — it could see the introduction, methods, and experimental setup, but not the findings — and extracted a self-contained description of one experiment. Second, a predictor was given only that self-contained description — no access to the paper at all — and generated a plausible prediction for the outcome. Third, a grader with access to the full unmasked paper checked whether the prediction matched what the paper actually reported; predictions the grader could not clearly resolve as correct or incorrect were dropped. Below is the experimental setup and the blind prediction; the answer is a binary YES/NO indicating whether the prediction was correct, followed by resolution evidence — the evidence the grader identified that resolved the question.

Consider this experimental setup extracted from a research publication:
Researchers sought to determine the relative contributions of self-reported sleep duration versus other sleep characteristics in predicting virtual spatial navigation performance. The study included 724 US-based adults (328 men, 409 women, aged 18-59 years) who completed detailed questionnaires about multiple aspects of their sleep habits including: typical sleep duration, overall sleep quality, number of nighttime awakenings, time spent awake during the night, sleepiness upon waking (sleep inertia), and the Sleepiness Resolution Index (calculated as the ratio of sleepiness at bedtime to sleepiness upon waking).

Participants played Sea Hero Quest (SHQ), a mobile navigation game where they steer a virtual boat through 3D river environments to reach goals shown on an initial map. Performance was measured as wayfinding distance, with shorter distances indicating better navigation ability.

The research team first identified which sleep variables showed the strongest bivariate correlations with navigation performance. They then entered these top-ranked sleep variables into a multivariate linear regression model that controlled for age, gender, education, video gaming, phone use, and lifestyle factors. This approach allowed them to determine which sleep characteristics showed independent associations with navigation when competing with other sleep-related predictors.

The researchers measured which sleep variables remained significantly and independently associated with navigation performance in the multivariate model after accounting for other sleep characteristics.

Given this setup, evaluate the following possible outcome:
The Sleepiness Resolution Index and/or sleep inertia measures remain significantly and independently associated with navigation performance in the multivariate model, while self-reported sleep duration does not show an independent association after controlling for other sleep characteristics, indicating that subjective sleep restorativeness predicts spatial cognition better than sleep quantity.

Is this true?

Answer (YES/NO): NO